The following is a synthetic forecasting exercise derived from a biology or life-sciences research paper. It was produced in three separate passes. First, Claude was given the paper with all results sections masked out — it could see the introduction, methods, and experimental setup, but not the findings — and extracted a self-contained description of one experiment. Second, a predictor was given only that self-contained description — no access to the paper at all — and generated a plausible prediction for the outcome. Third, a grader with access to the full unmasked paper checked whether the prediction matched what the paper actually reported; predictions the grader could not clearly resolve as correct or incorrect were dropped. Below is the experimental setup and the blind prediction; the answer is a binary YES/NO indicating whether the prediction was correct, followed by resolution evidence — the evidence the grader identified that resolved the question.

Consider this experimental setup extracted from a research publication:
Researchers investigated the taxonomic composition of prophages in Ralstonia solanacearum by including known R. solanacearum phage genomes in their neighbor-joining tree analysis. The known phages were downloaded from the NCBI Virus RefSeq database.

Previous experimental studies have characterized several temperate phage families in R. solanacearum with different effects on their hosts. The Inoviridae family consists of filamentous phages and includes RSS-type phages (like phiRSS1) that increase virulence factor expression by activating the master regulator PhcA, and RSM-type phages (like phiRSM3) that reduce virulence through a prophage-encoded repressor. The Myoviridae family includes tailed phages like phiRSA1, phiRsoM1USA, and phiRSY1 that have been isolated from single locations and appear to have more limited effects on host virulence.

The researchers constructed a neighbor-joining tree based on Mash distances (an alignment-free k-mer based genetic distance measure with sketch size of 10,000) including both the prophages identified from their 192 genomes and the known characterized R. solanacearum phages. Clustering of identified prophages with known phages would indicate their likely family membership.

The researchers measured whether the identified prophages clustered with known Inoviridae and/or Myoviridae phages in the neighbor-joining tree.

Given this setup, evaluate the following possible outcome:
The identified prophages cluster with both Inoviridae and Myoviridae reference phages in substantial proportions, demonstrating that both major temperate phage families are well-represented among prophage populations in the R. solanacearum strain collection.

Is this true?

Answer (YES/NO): YES